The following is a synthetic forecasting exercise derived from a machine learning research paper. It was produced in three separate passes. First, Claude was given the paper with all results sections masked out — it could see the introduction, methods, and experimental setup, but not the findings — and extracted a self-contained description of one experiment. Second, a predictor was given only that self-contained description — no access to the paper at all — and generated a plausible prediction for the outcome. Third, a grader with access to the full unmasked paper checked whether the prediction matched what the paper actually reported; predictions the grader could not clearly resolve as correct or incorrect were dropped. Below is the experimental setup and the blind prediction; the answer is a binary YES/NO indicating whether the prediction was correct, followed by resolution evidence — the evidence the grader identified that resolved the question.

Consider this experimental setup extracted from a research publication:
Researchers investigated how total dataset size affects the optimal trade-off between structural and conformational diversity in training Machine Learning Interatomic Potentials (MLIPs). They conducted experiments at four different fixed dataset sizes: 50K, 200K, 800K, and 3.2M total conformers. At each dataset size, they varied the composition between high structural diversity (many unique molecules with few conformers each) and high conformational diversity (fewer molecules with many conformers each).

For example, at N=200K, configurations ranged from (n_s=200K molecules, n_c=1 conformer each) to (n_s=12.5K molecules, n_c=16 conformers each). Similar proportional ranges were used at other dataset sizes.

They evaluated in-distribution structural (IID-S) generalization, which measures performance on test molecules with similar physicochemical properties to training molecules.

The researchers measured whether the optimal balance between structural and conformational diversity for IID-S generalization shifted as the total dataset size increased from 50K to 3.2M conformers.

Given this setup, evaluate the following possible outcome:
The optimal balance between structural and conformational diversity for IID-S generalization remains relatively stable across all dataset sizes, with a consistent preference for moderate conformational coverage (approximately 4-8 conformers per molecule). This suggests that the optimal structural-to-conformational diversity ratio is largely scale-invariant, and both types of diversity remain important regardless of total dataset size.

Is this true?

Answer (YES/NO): NO